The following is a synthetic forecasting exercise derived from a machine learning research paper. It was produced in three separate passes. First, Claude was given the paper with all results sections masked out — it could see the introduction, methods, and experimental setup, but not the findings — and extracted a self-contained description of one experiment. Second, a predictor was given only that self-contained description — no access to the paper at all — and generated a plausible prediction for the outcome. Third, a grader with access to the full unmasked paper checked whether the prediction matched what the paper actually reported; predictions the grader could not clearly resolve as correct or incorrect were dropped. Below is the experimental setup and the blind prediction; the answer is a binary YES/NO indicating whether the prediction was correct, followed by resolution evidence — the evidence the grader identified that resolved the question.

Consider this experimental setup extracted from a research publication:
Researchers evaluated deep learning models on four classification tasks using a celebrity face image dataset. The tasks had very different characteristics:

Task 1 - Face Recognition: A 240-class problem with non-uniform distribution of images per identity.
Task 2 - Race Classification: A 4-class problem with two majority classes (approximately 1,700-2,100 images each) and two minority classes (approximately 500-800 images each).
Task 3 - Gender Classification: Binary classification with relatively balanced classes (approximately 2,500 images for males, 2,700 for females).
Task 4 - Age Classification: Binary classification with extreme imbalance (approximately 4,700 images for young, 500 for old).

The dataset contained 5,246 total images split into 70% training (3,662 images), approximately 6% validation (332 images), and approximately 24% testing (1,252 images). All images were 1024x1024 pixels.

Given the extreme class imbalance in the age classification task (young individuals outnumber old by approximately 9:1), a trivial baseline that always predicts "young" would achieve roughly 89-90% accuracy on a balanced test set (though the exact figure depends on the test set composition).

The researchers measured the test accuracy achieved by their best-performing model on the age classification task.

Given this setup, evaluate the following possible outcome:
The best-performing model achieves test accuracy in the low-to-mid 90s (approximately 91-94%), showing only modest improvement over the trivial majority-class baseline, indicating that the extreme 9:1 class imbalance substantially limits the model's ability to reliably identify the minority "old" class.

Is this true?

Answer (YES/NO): NO